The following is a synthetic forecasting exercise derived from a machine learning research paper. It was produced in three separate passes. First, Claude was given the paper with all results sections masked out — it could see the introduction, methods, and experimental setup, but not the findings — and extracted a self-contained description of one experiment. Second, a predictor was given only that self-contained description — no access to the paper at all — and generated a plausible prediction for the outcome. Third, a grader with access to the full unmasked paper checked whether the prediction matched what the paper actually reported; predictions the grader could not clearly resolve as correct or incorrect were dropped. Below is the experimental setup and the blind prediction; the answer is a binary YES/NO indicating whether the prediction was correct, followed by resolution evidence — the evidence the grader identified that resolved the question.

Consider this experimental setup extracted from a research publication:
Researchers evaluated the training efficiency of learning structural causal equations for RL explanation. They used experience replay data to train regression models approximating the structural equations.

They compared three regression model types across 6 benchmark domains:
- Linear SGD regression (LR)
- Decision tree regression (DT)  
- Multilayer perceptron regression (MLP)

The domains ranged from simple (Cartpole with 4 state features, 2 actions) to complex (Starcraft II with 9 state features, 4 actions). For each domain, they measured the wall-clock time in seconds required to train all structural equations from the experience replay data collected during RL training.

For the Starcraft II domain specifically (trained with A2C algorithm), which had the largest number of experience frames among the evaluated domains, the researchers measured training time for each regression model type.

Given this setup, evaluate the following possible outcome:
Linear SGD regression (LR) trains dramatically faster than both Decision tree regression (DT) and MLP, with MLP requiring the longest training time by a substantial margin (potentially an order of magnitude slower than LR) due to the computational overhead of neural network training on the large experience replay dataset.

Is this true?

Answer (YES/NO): NO